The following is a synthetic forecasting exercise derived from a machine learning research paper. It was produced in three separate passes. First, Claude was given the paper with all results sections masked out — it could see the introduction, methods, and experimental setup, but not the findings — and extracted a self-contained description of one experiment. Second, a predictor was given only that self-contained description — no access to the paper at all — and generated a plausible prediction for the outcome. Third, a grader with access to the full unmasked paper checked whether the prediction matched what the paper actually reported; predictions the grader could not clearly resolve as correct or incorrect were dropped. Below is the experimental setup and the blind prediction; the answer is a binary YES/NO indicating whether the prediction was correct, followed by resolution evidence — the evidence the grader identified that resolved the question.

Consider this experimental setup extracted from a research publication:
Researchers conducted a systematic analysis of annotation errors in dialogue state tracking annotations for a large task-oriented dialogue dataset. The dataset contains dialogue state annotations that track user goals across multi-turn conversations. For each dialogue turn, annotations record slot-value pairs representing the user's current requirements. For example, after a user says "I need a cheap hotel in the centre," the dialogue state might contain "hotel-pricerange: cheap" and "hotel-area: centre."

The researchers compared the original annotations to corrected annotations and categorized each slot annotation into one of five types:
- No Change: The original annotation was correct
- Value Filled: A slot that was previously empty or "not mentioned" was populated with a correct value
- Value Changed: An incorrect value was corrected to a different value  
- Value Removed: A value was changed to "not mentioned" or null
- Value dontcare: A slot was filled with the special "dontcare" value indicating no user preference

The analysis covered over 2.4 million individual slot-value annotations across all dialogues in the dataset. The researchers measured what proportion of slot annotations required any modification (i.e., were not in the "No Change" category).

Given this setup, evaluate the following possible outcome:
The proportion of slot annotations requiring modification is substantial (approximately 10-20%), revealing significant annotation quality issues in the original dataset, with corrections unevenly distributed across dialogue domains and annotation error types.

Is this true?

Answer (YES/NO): NO